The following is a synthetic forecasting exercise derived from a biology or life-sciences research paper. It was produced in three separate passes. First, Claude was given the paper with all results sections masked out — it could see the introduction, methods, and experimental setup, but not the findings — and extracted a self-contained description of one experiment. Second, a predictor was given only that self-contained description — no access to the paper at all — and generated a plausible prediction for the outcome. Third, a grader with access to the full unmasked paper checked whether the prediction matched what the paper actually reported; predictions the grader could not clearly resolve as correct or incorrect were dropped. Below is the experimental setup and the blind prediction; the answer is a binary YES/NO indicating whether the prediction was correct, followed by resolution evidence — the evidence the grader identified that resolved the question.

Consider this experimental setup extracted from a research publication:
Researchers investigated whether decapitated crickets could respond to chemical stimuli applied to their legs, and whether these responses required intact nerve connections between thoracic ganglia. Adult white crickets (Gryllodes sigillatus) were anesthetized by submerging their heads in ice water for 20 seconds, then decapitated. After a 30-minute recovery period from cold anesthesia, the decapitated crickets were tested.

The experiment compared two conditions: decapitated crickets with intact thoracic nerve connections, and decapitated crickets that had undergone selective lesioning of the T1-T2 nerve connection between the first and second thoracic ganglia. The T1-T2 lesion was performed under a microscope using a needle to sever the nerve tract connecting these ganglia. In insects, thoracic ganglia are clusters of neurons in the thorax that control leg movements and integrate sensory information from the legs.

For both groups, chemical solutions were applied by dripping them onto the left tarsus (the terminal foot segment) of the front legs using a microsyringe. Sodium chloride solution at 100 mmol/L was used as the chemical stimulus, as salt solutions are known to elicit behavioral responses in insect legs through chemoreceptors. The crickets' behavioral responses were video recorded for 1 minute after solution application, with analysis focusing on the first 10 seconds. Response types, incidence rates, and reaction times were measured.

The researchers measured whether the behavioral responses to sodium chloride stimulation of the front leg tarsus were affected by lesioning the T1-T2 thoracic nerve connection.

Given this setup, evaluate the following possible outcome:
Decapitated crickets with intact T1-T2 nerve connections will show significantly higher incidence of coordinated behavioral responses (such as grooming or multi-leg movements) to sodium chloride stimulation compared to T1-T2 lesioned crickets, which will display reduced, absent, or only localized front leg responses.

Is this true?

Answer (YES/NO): NO